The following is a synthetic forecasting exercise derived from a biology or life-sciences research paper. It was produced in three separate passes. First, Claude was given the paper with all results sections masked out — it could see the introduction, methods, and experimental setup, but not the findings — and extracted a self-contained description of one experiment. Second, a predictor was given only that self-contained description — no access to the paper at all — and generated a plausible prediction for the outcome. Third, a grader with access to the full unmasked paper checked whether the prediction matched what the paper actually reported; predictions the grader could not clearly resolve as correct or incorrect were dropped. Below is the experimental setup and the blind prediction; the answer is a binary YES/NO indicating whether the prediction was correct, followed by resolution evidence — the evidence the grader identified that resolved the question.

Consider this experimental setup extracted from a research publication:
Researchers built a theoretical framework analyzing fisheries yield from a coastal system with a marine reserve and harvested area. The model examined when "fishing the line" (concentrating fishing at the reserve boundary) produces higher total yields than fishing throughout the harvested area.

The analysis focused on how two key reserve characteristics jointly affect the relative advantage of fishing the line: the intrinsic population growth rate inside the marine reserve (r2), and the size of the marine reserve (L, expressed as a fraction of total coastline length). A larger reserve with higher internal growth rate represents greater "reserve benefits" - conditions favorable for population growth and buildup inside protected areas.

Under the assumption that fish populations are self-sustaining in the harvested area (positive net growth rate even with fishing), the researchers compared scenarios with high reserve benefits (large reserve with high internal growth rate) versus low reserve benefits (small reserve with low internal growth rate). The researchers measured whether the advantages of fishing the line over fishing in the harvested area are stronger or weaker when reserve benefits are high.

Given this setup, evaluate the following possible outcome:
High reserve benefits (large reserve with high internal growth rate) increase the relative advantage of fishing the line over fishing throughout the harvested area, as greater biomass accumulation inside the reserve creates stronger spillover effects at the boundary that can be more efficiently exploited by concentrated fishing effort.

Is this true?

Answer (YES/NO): YES